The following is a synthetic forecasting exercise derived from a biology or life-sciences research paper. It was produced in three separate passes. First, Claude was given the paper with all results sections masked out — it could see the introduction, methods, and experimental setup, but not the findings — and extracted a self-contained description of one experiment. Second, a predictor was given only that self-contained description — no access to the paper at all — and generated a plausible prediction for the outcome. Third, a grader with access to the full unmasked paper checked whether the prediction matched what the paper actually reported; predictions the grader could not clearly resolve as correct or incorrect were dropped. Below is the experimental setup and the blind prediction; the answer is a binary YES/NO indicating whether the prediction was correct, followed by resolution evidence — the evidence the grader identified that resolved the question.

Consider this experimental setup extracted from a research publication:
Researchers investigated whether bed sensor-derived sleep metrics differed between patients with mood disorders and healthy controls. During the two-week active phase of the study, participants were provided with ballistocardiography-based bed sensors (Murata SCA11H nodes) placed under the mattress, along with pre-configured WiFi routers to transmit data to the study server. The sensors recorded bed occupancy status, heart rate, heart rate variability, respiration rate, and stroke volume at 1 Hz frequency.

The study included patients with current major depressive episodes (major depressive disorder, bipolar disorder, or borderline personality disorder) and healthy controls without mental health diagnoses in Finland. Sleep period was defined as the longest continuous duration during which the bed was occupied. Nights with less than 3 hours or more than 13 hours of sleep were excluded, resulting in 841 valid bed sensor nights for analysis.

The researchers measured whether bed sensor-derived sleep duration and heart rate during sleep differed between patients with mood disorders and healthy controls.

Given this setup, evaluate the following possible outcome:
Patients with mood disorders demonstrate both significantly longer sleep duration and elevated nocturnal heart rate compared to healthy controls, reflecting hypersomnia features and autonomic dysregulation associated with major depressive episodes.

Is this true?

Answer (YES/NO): NO